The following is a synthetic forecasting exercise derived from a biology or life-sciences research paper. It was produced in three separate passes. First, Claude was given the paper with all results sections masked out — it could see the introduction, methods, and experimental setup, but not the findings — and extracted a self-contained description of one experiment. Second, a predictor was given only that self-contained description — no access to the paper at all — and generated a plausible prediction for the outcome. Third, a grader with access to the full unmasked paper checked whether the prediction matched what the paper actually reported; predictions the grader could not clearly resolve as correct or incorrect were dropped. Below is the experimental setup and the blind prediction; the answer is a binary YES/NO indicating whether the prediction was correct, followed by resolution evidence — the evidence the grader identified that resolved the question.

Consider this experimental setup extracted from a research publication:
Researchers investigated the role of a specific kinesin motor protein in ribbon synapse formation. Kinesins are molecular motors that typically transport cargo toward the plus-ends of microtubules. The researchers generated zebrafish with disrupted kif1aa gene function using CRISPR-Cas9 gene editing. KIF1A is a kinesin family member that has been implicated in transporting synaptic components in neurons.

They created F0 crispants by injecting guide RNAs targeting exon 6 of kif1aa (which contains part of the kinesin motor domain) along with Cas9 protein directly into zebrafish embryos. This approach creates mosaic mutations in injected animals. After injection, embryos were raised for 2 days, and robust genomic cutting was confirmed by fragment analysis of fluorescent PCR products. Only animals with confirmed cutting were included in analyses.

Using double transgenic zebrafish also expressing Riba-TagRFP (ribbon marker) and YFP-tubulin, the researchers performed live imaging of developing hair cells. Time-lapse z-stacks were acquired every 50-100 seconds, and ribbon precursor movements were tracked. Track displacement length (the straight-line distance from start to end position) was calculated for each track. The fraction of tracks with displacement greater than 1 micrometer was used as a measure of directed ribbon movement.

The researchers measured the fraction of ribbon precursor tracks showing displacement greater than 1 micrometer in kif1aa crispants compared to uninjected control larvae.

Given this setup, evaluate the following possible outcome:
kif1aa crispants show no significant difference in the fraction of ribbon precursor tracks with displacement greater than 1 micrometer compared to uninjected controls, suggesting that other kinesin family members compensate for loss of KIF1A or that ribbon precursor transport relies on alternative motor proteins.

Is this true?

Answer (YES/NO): YES